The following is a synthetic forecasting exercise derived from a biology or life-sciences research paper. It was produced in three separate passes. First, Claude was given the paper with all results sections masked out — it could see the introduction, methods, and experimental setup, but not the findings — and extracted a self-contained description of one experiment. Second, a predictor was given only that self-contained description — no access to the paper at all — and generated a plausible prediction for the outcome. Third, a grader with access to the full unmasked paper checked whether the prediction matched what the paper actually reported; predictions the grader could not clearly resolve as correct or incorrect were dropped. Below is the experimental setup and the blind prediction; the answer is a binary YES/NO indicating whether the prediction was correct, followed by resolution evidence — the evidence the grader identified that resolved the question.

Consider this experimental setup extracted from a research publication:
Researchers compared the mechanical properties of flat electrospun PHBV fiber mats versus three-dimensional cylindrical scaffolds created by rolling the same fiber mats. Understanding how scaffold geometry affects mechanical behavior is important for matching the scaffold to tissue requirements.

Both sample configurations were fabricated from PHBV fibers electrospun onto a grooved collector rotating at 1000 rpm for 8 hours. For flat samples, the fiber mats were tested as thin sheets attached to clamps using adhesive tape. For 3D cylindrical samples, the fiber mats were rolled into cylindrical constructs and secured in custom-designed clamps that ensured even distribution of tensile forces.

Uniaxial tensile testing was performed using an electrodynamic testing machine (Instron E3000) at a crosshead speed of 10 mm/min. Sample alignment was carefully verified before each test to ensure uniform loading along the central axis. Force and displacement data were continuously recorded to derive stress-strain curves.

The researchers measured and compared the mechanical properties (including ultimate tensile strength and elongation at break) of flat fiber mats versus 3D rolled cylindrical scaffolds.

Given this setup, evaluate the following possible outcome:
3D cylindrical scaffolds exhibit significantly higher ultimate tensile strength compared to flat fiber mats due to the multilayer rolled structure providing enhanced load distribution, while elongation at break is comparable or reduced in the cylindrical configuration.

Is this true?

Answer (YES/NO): NO